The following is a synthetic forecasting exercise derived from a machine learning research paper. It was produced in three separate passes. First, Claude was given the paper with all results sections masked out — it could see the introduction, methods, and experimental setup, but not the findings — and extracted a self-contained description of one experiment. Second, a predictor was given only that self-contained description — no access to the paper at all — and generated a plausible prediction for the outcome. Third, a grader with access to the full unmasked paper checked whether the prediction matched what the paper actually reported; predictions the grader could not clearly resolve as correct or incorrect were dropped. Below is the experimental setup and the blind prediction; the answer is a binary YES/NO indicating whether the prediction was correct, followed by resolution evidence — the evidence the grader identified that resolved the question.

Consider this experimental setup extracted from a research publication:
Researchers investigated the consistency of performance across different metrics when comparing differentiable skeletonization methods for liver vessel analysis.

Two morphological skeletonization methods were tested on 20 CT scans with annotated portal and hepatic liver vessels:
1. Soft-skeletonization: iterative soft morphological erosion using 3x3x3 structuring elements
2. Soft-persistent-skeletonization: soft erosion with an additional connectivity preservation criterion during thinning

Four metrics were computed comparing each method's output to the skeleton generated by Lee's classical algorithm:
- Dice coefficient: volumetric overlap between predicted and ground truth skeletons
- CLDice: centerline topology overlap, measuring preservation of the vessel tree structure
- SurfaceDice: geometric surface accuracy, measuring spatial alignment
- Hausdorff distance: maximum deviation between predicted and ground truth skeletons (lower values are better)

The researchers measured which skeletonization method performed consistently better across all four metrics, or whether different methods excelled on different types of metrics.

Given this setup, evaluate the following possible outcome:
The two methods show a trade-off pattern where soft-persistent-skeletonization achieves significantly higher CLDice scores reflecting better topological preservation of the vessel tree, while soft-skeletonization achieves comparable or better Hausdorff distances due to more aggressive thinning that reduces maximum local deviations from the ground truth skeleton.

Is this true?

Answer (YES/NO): NO